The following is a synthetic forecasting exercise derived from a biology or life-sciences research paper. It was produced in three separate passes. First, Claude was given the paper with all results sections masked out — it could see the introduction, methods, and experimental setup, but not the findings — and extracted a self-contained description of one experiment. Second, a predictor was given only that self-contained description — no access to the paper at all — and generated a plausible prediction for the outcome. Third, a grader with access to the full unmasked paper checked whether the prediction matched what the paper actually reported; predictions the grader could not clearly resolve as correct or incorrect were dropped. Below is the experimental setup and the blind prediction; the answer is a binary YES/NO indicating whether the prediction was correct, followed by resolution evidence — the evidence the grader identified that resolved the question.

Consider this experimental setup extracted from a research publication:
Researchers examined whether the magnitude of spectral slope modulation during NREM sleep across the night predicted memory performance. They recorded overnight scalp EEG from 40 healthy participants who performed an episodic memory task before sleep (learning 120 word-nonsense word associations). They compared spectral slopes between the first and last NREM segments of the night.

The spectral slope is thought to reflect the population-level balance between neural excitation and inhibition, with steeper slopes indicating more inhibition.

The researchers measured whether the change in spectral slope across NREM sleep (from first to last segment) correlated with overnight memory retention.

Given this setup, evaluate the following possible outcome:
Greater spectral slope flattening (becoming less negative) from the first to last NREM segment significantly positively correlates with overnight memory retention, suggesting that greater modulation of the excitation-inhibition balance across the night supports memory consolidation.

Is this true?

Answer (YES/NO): NO